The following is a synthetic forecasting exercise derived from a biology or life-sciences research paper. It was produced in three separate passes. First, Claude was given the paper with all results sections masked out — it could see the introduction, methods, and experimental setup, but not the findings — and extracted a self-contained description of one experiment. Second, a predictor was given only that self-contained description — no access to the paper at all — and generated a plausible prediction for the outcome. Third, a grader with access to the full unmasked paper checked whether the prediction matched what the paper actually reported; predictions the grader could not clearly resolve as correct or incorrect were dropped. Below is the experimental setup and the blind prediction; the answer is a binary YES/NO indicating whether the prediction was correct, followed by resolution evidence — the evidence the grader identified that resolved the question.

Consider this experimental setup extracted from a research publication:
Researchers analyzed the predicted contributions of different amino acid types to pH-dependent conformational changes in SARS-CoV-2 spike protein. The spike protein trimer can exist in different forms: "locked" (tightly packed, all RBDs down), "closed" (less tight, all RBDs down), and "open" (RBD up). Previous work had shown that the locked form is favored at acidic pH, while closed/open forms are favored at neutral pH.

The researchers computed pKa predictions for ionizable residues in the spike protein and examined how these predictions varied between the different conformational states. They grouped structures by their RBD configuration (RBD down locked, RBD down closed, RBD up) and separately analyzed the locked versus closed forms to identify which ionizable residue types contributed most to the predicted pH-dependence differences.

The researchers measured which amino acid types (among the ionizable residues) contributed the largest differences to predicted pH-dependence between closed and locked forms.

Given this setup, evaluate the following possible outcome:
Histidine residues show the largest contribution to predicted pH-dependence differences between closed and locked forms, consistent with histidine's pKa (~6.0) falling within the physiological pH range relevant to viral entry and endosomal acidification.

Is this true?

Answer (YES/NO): NO